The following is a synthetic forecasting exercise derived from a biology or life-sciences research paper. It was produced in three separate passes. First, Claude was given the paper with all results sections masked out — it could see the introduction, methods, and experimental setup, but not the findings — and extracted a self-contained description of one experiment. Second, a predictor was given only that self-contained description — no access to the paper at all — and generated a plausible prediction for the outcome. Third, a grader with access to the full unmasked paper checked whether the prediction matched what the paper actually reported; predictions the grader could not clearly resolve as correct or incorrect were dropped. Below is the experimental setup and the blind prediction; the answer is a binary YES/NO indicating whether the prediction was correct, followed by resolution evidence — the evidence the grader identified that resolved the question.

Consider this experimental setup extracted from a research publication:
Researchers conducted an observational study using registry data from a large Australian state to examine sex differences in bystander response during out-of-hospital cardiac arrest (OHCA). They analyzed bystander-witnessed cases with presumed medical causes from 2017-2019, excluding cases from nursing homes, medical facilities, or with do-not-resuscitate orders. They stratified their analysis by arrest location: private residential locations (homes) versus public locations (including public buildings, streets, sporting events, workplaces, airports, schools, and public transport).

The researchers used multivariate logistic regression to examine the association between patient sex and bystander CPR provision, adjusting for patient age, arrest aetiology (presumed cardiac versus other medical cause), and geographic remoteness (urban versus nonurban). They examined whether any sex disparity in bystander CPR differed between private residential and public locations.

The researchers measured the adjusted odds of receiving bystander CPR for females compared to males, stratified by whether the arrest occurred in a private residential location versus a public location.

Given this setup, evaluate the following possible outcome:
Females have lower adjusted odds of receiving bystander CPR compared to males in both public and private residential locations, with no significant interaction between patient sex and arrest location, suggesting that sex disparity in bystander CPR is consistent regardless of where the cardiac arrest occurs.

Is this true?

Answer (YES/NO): NO